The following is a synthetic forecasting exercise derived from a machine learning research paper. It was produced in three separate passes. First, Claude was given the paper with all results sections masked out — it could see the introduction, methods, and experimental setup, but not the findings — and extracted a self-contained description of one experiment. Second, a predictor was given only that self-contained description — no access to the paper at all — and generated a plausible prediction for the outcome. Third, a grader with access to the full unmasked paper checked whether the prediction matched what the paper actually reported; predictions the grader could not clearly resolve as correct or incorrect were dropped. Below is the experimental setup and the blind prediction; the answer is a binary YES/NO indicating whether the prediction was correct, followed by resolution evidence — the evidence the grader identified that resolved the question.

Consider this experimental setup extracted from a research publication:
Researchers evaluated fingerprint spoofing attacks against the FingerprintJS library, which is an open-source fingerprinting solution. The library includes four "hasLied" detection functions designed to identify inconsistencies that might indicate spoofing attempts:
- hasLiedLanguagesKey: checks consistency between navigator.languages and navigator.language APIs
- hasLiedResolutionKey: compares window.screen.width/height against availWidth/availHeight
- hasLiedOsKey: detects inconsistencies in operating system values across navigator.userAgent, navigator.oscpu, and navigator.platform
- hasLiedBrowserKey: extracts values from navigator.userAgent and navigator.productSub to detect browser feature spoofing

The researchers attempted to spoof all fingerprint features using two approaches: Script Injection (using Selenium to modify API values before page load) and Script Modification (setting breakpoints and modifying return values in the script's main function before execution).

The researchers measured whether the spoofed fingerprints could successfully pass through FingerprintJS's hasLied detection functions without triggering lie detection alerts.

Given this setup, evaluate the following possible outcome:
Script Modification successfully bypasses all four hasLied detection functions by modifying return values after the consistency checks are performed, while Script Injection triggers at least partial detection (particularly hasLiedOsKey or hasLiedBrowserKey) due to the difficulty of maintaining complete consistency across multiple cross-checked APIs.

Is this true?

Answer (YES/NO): NO